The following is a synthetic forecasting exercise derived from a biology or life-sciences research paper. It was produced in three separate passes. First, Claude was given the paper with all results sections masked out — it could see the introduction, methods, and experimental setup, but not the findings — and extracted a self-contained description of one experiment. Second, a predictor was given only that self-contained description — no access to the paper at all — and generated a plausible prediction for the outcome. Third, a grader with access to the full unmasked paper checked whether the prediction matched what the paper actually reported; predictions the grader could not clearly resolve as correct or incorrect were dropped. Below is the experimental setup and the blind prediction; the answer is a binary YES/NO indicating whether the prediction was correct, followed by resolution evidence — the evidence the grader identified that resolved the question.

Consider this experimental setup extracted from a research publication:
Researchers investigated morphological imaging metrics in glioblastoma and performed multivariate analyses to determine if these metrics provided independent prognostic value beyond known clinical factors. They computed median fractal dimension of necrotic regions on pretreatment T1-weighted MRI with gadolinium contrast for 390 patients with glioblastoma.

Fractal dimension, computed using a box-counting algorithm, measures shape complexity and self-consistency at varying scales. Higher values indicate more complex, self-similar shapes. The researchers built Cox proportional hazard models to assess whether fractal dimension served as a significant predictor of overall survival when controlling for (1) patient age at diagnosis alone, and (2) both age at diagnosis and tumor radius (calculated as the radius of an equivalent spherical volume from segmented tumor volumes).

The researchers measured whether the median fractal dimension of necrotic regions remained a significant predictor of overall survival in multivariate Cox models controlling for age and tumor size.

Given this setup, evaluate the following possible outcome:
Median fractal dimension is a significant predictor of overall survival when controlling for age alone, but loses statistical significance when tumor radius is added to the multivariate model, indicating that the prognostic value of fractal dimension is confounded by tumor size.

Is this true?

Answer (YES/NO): NO